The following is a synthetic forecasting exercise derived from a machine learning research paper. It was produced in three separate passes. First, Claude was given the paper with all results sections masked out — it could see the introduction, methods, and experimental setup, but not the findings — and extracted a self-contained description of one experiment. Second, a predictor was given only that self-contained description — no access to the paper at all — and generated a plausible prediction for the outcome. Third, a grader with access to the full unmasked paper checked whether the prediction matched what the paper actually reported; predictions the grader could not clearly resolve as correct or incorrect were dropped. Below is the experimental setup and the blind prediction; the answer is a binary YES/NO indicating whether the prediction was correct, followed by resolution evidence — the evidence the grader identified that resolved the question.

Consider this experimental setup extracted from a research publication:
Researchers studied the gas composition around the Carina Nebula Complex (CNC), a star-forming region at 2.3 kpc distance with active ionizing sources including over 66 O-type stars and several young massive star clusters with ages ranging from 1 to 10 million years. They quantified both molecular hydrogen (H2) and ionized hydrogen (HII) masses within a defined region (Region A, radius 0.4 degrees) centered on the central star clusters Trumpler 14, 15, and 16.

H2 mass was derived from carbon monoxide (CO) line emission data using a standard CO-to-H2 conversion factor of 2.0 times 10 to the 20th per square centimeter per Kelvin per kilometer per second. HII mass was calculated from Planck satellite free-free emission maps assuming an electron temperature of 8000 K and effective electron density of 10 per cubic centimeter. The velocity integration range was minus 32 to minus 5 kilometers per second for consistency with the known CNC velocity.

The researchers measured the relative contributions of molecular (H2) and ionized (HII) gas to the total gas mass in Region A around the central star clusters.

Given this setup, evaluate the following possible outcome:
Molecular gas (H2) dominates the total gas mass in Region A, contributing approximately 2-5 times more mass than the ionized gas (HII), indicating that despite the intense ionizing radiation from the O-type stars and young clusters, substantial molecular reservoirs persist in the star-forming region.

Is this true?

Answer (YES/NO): NO